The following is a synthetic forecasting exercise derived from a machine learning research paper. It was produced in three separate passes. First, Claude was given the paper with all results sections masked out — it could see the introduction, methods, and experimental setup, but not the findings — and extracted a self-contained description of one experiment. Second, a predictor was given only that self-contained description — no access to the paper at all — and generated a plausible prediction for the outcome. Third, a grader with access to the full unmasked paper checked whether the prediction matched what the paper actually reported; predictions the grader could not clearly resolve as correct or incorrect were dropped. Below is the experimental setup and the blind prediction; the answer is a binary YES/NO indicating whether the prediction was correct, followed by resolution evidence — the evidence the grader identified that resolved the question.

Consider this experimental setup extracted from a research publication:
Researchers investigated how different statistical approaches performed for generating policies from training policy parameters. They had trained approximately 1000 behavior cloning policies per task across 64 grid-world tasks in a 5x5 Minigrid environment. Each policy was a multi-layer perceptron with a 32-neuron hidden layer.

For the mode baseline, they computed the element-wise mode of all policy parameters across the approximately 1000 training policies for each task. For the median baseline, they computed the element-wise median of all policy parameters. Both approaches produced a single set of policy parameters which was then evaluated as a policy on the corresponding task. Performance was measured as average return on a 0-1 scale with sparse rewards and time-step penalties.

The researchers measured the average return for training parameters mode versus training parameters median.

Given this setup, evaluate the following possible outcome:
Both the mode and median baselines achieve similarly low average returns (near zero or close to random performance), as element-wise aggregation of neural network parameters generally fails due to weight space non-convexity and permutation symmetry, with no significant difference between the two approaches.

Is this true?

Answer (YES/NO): NO